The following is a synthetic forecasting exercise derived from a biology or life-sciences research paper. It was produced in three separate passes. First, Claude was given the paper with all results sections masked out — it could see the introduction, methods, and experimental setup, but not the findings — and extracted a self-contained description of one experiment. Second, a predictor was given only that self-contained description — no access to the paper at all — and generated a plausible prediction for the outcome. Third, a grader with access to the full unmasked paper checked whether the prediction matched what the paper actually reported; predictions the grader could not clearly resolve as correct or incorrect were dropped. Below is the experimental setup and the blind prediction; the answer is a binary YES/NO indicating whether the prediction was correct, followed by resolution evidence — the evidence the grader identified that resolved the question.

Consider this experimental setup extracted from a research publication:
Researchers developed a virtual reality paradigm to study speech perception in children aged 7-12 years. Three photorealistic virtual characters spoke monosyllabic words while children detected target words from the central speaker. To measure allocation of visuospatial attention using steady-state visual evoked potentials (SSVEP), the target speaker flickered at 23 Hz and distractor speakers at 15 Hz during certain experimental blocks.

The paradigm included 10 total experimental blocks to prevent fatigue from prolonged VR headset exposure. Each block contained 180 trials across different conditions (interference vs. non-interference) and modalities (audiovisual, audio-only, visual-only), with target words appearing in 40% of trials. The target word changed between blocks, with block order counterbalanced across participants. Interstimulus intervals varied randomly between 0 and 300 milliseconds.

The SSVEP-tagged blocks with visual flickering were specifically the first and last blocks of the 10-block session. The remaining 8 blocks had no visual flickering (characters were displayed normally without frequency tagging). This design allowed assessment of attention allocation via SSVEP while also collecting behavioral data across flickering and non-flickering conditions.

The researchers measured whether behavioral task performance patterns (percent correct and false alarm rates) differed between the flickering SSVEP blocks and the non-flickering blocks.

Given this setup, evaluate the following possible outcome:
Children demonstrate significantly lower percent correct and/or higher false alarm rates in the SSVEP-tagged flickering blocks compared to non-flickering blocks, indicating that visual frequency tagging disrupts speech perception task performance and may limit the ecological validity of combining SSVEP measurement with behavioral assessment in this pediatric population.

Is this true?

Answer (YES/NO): NO